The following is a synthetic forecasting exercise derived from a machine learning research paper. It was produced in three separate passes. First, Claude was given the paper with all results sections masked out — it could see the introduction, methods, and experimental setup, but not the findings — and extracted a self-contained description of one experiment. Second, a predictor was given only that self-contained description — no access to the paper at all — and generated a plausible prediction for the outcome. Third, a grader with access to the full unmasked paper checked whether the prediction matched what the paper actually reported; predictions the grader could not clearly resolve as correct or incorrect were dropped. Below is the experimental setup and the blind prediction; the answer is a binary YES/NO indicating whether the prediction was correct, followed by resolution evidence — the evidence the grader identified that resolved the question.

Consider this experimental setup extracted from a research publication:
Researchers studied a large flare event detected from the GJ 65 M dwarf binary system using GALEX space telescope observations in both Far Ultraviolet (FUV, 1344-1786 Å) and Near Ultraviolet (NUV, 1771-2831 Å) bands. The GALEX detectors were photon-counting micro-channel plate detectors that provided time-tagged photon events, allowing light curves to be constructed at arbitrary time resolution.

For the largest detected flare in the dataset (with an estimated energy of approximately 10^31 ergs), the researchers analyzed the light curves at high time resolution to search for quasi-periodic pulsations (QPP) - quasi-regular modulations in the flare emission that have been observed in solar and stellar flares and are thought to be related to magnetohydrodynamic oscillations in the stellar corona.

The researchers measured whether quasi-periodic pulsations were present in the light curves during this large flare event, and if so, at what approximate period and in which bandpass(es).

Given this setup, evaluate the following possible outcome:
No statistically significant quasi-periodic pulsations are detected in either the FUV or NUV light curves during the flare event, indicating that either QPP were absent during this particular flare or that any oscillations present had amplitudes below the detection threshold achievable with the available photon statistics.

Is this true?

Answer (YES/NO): NO